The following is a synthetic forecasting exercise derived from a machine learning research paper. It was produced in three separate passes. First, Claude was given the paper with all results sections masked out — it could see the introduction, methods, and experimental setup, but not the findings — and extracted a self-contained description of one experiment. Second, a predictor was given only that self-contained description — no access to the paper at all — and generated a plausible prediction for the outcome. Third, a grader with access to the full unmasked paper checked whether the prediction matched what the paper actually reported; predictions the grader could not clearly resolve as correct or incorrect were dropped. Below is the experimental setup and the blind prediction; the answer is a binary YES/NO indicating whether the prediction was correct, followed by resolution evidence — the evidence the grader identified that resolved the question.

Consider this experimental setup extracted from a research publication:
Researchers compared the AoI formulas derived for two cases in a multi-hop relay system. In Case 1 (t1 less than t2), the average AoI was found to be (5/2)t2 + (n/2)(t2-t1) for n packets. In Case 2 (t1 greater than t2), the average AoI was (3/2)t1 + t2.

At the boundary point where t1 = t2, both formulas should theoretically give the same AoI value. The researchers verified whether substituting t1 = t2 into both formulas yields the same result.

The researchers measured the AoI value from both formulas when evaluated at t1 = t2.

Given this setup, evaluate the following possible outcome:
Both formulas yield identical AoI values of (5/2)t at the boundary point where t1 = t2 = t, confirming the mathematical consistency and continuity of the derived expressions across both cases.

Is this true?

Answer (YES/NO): YES